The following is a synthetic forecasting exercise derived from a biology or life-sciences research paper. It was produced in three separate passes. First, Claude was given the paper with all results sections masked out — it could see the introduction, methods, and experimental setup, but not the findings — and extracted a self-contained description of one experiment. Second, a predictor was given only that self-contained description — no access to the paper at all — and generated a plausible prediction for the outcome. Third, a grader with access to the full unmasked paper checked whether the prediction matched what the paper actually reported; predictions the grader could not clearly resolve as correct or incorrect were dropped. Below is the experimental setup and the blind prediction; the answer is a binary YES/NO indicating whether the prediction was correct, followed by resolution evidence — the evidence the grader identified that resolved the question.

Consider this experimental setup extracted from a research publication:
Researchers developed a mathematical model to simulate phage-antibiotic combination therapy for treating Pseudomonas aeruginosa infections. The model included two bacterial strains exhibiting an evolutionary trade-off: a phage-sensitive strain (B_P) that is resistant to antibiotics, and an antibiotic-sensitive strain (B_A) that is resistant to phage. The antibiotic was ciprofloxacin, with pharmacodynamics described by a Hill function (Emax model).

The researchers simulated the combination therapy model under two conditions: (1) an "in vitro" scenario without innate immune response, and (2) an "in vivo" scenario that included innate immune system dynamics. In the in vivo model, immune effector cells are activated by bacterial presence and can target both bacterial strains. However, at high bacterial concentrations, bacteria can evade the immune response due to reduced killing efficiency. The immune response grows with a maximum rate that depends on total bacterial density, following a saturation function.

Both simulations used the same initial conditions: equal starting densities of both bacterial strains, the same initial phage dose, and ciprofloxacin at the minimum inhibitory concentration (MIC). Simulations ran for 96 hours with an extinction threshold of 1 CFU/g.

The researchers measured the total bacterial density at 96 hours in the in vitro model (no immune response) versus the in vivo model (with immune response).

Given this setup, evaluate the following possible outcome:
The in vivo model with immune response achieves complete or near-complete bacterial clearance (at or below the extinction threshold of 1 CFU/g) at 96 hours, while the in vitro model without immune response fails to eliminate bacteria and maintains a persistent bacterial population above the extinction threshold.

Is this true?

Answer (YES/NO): YES